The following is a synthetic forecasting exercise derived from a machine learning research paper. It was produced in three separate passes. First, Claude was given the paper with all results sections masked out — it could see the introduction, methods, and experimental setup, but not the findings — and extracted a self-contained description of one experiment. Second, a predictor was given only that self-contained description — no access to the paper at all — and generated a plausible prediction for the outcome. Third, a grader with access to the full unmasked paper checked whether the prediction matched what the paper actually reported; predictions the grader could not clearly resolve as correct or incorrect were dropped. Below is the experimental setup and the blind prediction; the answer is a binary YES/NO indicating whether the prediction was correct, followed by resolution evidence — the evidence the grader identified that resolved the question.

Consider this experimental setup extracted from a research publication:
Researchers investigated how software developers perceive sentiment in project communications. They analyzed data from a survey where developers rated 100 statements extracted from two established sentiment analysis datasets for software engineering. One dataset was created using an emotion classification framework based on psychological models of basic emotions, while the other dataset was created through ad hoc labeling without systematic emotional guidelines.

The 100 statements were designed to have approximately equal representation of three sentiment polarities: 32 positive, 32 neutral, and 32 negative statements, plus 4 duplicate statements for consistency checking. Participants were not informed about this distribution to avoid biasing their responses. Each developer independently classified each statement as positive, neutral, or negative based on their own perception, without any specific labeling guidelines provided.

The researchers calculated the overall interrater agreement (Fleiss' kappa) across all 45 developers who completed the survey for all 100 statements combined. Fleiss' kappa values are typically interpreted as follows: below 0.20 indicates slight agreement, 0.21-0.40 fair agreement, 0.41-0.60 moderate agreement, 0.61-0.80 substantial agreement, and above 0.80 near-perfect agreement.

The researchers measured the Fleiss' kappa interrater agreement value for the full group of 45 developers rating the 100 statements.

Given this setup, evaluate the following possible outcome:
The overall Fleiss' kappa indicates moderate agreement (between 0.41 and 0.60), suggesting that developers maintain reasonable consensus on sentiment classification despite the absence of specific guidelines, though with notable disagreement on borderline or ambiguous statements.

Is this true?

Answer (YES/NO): NO